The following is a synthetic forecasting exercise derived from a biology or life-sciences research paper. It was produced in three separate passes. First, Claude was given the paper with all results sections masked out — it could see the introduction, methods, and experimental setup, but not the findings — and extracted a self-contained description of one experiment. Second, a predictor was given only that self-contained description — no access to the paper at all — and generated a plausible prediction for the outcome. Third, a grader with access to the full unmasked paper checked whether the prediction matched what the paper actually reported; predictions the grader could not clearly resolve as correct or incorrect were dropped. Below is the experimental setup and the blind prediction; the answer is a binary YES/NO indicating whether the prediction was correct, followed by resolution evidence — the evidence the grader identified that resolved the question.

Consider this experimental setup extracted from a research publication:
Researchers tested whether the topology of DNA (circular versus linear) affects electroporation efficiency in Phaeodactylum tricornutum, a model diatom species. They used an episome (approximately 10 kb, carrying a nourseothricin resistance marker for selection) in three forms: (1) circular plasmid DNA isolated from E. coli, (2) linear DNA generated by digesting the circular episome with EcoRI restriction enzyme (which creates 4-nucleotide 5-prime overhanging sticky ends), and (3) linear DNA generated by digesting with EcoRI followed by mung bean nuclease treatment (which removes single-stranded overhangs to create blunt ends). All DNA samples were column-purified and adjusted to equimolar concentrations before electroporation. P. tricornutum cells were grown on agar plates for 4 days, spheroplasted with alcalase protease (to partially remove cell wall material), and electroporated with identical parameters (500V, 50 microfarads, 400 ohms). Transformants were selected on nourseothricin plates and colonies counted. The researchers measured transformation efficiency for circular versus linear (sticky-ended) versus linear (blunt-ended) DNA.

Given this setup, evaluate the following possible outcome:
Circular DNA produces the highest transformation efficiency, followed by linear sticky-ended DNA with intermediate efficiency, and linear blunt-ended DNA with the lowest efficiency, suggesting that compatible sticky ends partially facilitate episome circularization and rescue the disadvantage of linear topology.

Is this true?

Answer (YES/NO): NO